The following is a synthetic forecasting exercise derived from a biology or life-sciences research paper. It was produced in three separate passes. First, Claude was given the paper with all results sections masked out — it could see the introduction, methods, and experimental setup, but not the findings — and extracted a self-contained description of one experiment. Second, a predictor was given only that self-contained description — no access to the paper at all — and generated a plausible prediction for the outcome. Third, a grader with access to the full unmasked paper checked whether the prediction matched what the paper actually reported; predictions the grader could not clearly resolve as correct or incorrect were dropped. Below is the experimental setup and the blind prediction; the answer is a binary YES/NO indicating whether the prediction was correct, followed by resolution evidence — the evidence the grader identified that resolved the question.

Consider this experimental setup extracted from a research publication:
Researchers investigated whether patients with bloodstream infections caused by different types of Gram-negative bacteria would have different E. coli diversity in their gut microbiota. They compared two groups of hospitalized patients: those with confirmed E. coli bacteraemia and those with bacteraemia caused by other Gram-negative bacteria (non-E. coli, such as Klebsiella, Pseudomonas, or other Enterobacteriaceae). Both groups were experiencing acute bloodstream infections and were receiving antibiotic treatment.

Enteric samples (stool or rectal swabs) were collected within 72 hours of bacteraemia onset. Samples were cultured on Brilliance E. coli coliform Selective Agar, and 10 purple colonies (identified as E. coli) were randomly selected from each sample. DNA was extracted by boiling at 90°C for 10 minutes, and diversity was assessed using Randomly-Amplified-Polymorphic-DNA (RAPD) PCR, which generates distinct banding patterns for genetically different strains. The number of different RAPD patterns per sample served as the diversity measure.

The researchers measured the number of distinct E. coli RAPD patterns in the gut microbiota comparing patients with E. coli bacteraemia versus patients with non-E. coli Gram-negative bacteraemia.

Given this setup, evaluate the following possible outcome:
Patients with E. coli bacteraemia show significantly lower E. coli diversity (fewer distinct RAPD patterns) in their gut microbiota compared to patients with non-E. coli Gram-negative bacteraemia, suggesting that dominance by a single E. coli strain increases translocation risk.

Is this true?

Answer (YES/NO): NO